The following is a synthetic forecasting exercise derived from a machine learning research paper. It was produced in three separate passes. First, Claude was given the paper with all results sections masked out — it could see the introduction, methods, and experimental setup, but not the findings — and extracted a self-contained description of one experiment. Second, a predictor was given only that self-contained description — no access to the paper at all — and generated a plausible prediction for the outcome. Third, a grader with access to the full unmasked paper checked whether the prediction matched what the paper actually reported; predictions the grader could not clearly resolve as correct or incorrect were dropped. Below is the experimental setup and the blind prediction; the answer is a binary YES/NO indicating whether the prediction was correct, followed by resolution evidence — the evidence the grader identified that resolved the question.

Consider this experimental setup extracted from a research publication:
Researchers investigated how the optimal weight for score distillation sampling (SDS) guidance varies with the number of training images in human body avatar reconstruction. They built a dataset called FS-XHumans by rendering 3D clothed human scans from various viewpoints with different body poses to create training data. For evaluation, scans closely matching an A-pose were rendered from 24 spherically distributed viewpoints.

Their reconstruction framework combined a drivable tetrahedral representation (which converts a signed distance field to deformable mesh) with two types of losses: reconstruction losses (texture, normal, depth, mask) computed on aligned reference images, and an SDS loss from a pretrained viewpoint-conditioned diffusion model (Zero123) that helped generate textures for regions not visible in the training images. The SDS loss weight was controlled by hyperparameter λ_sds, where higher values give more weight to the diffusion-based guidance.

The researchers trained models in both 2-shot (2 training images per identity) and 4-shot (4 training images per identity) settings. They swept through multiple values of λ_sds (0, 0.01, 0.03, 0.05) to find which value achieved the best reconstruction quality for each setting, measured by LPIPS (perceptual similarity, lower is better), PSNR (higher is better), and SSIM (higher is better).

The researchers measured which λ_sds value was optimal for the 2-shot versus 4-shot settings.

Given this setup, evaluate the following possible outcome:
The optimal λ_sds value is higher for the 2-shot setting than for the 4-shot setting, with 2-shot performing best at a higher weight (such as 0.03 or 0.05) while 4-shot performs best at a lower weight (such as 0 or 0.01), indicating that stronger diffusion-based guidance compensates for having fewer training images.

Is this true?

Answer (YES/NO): YES